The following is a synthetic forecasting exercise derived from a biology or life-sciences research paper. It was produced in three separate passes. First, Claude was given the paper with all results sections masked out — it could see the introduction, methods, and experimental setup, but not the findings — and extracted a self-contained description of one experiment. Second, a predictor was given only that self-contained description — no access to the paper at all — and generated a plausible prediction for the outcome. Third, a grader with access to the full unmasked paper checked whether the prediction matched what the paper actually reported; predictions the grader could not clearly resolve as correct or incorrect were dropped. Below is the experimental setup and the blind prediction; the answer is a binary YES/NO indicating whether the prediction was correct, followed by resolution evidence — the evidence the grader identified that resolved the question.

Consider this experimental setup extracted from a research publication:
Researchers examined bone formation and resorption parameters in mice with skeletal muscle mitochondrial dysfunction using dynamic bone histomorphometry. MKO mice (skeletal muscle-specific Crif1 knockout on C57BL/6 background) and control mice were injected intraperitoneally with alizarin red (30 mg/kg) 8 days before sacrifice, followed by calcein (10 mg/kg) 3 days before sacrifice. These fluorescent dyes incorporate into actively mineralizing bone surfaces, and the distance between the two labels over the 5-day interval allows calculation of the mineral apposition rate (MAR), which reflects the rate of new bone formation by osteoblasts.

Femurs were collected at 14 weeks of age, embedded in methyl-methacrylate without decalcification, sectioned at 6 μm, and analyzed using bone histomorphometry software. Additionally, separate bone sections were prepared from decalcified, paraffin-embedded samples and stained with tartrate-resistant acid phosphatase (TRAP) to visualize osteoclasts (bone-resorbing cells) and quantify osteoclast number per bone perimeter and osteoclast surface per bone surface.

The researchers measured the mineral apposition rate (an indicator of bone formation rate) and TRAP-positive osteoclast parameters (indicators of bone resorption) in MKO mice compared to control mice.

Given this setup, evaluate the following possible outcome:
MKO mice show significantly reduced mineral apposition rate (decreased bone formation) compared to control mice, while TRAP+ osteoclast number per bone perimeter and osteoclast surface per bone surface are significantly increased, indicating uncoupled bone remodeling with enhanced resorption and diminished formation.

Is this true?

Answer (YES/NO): NO